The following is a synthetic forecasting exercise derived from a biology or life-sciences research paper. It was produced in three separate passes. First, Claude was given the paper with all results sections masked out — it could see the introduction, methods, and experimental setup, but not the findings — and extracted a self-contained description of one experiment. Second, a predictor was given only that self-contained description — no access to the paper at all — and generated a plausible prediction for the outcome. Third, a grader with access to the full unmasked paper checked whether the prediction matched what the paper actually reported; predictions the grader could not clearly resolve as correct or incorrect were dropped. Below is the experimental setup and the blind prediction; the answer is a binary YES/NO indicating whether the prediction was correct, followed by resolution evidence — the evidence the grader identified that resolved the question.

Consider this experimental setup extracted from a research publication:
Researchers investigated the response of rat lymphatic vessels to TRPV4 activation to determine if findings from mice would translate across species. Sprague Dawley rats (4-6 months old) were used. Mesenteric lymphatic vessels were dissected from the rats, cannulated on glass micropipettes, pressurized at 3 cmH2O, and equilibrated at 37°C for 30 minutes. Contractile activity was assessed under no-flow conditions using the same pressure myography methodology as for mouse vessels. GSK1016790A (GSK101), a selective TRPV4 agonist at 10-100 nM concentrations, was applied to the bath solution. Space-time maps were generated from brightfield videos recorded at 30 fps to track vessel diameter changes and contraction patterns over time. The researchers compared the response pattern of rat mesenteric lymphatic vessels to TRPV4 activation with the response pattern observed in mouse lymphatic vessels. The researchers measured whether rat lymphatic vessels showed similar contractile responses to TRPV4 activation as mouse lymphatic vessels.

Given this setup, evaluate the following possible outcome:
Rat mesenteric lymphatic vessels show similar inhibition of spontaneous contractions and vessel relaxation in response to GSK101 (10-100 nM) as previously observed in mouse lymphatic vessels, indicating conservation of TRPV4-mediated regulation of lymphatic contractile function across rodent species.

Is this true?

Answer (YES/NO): NO